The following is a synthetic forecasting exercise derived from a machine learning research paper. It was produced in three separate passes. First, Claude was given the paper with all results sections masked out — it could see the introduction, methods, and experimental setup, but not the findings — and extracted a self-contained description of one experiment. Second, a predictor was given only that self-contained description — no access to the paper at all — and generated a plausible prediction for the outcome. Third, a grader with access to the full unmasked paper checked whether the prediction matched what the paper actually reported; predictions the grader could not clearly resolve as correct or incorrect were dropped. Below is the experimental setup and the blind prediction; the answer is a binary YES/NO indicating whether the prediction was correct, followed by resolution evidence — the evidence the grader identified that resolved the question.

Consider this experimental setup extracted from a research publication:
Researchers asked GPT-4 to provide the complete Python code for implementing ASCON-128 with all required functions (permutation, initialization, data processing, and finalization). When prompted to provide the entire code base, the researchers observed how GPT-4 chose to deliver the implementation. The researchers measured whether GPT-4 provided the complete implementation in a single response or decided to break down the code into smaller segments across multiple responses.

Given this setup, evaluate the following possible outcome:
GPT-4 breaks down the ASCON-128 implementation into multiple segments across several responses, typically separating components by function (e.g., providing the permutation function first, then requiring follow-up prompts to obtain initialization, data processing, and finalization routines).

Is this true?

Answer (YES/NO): YES